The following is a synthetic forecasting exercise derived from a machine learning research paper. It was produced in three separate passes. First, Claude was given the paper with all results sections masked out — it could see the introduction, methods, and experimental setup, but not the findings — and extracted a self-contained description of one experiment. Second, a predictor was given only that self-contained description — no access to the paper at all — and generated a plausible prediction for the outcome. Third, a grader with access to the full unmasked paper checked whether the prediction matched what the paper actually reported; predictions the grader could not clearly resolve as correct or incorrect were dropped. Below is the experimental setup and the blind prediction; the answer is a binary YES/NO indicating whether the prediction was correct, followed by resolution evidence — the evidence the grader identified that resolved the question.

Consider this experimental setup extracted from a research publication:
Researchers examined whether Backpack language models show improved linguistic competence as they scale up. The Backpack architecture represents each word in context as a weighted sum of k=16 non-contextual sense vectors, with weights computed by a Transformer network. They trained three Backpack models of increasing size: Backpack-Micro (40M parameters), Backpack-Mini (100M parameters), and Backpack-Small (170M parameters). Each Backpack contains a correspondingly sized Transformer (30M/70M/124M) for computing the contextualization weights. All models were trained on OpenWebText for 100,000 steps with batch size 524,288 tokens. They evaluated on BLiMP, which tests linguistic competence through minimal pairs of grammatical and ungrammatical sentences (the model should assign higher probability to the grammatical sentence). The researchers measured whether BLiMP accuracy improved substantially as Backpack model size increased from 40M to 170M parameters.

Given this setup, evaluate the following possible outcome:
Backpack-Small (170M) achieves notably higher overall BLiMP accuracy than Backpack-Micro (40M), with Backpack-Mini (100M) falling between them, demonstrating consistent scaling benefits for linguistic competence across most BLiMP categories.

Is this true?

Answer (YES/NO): NO